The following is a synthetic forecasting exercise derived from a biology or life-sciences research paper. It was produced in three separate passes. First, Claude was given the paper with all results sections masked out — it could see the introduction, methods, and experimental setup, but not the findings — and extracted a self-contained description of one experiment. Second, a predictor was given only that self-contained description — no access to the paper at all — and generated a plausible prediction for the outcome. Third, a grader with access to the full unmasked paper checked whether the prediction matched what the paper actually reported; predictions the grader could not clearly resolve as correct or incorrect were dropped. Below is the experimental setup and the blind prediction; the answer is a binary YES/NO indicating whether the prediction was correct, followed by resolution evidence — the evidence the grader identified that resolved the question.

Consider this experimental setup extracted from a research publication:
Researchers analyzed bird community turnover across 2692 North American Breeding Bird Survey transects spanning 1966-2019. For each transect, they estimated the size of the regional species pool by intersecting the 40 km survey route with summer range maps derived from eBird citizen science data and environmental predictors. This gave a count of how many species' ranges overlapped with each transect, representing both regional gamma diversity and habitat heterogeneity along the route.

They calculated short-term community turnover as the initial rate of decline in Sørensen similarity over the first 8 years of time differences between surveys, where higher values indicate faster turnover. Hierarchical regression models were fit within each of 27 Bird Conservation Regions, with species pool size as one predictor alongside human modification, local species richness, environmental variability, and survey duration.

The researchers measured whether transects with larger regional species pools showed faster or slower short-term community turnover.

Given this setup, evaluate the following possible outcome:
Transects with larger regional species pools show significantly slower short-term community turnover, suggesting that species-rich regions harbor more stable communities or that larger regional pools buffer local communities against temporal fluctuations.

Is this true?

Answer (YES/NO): NO